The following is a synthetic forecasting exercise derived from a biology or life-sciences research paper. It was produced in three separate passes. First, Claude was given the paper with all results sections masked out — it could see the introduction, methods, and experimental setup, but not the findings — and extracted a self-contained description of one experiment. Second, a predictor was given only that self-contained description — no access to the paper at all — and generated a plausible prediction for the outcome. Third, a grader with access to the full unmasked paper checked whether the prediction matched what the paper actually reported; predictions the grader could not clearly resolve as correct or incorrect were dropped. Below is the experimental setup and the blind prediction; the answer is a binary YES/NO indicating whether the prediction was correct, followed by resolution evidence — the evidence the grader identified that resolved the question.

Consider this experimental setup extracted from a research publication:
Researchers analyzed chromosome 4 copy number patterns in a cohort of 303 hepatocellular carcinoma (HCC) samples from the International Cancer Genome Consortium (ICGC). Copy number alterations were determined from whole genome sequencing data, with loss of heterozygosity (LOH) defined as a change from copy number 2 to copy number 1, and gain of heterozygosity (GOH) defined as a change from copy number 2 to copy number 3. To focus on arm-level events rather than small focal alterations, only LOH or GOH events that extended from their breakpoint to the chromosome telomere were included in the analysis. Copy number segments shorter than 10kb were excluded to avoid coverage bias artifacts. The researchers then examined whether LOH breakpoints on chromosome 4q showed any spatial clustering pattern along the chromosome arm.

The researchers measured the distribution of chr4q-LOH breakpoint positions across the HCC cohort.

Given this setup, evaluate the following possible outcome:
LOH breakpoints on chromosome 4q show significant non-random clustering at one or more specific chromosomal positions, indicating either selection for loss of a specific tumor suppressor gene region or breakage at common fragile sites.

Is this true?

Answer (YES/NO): YES